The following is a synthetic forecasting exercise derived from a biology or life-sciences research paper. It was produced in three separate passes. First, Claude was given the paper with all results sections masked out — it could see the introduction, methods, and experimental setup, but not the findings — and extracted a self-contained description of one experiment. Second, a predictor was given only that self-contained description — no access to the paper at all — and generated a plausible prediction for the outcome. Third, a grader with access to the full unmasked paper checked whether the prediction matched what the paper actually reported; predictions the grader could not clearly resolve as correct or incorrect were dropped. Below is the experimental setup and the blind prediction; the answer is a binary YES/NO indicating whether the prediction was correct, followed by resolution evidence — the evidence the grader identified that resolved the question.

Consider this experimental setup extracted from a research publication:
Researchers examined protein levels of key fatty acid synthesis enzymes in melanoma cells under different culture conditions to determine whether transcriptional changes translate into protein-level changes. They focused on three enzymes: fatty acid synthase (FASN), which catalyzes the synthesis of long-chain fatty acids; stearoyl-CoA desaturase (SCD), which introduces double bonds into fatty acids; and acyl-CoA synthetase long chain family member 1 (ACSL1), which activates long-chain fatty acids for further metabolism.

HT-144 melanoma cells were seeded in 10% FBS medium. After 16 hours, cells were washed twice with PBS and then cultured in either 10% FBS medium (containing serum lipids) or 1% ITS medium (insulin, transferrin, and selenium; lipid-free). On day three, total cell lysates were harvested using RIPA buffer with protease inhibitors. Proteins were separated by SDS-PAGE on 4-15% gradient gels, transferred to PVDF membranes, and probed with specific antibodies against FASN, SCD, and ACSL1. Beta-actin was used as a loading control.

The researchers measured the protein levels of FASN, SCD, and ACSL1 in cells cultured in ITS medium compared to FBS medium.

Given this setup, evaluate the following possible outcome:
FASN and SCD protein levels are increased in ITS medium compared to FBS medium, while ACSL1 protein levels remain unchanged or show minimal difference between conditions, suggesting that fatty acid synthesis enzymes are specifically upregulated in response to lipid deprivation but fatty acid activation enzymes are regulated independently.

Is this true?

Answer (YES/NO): NO